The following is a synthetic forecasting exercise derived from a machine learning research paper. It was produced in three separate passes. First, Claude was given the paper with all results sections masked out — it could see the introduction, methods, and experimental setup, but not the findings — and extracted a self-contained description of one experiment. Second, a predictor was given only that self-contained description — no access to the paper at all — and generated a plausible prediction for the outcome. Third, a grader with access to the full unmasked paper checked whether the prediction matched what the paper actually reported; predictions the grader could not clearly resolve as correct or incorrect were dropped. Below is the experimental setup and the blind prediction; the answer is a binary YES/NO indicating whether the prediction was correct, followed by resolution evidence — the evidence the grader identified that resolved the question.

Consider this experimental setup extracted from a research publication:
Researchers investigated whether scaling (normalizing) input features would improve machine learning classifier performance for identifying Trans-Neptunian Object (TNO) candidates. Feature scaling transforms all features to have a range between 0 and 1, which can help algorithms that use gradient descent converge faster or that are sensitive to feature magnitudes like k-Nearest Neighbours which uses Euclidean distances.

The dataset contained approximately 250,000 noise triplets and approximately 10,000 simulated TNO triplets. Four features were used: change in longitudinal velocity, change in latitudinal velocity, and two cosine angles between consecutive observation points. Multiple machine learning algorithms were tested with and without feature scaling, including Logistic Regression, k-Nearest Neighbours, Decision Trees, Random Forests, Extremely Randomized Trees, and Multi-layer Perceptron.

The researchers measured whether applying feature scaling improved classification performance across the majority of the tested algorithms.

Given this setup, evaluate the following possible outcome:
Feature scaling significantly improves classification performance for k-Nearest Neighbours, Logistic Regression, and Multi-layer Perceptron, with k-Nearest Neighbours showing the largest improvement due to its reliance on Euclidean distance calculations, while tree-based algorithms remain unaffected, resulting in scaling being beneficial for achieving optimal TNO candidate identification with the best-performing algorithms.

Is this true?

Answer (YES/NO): NO